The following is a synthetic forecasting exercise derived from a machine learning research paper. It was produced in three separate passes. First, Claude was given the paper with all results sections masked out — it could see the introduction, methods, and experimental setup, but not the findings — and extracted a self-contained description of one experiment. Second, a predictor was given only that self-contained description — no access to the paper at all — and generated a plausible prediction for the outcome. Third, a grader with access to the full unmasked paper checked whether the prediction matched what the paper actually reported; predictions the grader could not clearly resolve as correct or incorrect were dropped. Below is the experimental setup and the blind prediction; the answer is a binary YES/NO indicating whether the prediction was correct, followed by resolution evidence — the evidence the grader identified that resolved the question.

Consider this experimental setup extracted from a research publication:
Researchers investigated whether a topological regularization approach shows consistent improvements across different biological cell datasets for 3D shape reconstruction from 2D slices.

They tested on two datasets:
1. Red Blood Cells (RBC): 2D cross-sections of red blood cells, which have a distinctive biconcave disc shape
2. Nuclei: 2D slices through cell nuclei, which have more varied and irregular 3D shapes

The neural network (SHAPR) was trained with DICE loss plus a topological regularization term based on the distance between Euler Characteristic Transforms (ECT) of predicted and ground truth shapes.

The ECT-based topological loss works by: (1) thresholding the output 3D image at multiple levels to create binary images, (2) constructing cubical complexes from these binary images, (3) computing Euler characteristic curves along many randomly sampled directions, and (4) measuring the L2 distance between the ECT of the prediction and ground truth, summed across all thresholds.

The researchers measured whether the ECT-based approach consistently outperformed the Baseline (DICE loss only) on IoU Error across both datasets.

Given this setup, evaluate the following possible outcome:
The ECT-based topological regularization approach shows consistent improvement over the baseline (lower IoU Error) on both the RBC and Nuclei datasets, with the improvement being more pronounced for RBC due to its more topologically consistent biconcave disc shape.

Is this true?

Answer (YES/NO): NO